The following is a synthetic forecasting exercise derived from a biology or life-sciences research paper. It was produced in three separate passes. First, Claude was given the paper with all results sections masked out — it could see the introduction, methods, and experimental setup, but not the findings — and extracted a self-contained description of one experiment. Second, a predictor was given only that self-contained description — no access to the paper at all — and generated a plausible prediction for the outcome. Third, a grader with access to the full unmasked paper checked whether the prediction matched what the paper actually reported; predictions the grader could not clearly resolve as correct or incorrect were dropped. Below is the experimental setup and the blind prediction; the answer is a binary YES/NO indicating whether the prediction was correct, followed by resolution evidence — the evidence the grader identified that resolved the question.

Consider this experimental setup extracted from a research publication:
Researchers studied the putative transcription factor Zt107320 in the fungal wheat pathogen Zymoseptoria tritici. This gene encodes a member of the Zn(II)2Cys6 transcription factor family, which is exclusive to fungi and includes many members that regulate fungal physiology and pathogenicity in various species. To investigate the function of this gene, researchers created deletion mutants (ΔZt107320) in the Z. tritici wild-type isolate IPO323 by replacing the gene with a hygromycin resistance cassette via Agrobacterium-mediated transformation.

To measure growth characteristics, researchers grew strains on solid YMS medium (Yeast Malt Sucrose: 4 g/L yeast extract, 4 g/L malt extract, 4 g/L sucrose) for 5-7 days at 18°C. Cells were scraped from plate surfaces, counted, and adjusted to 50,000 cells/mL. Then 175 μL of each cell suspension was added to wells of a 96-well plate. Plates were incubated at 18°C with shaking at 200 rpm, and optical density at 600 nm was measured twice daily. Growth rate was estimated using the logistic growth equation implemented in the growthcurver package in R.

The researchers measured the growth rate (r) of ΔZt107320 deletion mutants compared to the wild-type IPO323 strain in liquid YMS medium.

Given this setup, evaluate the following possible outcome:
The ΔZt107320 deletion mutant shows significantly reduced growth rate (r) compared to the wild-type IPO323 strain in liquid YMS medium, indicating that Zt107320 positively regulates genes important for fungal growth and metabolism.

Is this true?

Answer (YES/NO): YES